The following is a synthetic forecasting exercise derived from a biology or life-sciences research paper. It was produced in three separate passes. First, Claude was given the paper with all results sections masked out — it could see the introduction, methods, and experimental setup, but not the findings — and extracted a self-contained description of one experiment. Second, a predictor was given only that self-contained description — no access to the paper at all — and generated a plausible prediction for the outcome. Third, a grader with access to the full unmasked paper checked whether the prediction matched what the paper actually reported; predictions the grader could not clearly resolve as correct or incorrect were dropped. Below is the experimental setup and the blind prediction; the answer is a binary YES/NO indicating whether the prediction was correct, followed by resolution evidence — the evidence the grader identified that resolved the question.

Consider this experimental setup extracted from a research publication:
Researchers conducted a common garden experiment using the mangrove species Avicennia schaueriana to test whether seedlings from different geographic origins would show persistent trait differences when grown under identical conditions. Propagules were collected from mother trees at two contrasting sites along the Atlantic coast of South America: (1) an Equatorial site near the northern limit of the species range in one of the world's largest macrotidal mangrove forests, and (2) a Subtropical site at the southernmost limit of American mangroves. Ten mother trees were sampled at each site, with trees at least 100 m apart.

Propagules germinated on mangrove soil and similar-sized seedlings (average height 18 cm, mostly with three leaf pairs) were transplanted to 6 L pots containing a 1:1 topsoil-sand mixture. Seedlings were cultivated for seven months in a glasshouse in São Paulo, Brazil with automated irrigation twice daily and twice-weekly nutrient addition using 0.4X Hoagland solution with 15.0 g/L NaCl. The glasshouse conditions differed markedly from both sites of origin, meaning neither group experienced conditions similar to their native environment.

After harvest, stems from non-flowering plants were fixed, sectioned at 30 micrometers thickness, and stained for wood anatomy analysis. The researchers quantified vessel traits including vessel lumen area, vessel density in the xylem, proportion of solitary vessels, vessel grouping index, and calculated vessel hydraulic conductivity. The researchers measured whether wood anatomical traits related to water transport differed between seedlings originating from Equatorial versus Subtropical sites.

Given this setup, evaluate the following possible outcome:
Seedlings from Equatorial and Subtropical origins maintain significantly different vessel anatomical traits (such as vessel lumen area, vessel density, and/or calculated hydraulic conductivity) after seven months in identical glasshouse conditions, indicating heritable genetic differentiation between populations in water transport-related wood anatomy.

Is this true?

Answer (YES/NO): YES